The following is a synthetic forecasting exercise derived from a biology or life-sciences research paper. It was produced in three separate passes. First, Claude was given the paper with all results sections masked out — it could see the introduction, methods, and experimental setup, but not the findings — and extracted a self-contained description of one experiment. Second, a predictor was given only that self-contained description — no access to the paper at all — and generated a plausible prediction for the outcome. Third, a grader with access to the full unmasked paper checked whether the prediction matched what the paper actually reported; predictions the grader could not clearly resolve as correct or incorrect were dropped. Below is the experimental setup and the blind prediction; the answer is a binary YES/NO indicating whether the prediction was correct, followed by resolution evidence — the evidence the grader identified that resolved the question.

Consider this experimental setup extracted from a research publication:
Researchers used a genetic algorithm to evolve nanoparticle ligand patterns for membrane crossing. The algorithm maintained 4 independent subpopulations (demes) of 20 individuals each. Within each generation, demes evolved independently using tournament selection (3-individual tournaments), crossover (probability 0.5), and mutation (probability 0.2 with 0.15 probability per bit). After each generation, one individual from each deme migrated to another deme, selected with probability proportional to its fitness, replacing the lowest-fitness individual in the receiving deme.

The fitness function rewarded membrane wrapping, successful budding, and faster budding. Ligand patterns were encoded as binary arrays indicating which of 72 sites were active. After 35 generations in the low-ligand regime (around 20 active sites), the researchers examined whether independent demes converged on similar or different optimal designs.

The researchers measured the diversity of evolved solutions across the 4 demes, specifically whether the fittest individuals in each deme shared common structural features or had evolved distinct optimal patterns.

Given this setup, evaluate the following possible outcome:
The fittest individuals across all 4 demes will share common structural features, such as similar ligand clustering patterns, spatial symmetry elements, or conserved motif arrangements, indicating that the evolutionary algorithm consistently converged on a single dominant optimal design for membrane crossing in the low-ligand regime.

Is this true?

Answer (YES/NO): YES